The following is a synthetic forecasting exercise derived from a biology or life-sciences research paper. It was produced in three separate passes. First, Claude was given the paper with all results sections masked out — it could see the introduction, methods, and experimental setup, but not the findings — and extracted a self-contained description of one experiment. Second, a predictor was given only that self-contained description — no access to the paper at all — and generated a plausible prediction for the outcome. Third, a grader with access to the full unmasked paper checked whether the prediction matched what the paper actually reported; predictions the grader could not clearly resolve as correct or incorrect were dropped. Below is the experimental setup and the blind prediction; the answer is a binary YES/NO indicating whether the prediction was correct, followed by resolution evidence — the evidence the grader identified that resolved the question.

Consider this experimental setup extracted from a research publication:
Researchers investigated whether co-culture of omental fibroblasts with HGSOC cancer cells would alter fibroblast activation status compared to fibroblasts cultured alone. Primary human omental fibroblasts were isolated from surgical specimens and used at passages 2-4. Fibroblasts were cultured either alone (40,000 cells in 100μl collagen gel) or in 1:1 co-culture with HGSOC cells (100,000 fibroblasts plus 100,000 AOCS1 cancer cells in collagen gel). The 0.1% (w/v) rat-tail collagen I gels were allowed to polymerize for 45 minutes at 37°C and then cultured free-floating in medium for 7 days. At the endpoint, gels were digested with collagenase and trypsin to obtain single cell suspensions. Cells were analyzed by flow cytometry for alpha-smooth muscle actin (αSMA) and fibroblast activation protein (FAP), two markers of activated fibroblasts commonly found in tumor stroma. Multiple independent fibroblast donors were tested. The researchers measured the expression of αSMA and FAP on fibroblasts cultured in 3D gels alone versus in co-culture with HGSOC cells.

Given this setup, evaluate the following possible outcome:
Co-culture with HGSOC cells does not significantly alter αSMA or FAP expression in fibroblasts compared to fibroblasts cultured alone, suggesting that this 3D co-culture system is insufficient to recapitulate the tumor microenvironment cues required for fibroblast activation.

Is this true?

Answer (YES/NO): NO